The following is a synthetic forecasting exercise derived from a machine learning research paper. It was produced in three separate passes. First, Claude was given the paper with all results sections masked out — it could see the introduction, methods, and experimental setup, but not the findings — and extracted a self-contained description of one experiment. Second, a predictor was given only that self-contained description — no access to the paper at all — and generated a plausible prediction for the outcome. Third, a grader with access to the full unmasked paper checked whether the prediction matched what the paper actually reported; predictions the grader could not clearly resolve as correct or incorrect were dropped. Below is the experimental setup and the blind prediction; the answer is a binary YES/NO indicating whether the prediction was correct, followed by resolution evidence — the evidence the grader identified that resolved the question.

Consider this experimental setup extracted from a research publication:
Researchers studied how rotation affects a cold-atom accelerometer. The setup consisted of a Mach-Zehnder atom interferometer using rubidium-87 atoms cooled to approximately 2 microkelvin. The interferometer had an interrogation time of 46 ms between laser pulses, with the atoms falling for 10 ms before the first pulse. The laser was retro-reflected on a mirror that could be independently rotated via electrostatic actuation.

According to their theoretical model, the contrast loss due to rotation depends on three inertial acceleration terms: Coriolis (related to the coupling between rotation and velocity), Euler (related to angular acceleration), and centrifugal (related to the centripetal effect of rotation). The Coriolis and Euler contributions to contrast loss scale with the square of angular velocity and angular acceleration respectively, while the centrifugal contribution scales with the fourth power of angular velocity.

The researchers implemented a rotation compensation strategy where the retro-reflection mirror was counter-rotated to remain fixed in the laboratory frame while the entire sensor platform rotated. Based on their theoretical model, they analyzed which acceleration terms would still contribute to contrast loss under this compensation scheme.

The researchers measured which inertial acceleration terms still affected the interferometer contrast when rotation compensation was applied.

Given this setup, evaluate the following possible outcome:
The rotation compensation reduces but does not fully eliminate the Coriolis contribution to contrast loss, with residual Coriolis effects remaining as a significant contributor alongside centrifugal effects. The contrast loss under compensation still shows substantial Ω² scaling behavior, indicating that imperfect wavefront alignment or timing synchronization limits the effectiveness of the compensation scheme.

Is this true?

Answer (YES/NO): NO